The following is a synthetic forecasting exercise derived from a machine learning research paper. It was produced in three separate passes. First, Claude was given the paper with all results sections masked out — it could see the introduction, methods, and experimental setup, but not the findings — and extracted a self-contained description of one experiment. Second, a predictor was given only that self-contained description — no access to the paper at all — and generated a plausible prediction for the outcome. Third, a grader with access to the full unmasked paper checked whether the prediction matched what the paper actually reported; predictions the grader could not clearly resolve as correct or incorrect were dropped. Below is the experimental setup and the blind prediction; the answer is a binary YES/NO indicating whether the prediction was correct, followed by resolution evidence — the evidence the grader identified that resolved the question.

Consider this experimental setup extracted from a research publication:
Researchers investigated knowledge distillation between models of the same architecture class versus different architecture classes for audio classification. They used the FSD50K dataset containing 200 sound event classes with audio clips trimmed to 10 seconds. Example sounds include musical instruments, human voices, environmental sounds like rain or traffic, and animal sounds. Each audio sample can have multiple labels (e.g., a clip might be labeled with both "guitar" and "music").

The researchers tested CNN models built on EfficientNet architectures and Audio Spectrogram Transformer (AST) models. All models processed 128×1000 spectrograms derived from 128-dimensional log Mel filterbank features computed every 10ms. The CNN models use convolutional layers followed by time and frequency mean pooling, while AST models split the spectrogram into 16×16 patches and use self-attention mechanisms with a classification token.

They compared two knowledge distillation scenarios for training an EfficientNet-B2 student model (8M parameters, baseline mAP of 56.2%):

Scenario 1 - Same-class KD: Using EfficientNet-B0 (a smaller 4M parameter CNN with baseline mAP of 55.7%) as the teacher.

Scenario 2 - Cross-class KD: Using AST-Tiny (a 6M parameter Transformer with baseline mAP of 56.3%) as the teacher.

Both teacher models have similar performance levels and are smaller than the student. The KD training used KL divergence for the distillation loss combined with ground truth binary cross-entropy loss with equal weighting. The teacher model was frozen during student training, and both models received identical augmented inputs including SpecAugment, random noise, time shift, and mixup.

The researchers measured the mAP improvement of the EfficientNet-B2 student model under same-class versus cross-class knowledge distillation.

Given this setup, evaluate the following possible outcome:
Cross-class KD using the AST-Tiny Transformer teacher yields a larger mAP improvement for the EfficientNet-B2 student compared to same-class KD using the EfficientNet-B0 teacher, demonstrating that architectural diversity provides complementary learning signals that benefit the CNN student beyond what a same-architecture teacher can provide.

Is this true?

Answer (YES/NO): YES